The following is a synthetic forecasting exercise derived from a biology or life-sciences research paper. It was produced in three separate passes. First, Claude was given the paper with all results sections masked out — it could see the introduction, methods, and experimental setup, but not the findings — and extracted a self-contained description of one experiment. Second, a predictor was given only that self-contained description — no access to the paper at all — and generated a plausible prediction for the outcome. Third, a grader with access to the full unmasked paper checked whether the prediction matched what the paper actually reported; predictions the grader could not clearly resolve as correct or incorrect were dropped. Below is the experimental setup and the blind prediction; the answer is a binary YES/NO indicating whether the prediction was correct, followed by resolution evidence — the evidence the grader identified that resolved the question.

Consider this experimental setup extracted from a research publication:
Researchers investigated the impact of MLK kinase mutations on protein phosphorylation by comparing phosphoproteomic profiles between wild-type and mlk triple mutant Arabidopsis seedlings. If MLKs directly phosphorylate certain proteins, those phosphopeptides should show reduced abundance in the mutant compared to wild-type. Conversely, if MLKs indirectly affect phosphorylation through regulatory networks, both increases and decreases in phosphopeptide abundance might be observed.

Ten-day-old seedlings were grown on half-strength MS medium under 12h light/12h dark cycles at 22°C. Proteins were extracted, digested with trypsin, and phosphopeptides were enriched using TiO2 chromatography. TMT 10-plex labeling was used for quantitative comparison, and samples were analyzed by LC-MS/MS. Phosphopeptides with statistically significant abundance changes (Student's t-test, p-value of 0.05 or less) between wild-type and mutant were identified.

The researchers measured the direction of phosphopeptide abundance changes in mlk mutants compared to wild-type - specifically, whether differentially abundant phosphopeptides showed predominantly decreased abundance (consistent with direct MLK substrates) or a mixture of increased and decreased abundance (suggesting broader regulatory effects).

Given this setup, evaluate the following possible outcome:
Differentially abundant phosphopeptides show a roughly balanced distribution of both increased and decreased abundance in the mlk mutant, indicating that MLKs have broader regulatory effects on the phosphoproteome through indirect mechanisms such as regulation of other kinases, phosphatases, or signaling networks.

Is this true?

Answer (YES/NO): NO